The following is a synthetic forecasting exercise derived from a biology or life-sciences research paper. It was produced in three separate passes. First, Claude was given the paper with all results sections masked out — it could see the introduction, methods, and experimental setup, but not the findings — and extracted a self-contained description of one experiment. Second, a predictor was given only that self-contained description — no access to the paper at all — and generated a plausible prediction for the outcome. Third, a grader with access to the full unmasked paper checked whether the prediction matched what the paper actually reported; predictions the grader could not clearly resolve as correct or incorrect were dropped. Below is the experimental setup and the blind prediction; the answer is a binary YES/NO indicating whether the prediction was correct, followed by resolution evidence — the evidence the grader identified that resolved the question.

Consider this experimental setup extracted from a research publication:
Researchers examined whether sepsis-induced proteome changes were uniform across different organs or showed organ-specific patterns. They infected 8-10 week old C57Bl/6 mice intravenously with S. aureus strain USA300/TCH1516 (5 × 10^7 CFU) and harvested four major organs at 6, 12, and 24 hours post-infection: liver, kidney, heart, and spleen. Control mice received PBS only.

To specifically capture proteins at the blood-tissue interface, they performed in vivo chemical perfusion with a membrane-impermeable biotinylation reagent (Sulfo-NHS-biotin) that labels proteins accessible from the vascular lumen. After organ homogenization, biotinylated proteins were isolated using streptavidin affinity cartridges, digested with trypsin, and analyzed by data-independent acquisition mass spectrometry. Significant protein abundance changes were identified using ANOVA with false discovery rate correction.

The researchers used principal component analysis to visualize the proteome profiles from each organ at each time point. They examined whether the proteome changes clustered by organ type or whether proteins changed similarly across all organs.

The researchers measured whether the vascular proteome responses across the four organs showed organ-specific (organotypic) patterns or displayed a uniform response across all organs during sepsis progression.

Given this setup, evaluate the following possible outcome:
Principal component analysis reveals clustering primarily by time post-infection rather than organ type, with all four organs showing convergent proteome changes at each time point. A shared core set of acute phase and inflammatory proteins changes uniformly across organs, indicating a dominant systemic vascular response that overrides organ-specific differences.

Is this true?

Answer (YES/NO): NO